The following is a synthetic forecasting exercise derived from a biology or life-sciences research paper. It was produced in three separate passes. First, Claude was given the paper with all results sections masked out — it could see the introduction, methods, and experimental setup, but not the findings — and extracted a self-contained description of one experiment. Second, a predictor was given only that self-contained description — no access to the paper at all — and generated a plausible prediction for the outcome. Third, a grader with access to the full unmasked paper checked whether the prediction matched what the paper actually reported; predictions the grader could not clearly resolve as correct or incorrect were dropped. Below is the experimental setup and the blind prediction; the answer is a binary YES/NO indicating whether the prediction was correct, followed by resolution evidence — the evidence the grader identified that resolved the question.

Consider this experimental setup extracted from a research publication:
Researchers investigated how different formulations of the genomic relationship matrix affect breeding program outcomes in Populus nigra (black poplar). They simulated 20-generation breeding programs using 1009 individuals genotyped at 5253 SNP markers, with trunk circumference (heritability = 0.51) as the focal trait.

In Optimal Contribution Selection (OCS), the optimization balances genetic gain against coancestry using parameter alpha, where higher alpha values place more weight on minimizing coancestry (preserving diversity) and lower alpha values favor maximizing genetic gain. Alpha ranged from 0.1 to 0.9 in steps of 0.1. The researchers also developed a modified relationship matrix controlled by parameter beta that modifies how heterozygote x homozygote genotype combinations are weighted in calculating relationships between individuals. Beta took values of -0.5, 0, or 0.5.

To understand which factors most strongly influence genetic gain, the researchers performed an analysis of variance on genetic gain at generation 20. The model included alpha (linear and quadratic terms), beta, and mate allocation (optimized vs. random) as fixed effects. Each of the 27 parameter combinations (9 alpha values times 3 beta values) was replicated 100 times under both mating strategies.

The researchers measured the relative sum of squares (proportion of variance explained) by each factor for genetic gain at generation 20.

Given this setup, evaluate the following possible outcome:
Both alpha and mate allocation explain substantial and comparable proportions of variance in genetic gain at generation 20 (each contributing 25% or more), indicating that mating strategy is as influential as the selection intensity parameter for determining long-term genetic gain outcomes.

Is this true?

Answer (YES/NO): NO